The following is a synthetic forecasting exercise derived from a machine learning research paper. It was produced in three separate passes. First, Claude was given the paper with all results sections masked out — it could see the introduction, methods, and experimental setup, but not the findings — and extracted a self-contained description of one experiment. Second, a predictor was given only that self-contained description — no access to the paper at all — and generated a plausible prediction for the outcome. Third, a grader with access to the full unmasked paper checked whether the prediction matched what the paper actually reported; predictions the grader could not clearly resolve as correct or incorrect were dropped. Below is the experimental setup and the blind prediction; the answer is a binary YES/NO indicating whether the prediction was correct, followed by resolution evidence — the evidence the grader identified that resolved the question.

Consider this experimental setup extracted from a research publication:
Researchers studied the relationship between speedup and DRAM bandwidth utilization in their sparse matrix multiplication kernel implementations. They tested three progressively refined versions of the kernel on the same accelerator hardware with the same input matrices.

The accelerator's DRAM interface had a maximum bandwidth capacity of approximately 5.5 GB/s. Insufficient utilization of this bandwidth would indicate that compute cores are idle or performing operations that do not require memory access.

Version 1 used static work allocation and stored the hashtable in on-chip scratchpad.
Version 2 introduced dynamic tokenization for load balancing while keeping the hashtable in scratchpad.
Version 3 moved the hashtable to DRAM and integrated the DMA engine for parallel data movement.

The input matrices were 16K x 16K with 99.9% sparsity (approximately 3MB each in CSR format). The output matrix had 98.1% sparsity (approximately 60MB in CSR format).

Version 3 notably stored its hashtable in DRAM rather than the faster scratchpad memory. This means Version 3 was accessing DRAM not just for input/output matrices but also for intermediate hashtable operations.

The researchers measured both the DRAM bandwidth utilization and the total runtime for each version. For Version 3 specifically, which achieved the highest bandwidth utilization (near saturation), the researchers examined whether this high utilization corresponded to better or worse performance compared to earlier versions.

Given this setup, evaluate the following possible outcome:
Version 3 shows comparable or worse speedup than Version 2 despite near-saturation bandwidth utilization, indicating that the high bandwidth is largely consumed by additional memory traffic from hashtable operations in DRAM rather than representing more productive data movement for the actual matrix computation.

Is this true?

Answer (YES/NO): NO